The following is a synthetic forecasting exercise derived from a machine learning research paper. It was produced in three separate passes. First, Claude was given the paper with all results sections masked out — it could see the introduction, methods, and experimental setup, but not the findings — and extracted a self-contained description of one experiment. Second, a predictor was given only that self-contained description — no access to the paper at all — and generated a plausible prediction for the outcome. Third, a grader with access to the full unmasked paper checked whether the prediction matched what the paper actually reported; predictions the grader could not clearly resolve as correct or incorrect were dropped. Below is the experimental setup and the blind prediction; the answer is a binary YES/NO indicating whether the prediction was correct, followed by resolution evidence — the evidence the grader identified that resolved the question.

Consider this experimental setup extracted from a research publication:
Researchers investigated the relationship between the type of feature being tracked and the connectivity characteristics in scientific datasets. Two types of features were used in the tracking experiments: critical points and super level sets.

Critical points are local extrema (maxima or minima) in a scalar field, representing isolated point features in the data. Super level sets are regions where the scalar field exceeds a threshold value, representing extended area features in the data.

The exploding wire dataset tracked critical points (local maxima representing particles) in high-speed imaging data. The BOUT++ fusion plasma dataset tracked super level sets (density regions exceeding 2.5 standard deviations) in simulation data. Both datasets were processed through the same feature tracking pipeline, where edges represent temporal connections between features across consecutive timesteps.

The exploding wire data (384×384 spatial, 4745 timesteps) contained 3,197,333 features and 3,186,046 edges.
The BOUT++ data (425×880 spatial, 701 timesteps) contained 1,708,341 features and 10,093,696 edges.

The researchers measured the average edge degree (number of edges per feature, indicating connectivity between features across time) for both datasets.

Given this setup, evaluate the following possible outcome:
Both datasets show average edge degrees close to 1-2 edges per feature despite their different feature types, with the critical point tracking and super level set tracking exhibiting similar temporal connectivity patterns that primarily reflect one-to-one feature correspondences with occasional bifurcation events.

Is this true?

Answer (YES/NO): NO